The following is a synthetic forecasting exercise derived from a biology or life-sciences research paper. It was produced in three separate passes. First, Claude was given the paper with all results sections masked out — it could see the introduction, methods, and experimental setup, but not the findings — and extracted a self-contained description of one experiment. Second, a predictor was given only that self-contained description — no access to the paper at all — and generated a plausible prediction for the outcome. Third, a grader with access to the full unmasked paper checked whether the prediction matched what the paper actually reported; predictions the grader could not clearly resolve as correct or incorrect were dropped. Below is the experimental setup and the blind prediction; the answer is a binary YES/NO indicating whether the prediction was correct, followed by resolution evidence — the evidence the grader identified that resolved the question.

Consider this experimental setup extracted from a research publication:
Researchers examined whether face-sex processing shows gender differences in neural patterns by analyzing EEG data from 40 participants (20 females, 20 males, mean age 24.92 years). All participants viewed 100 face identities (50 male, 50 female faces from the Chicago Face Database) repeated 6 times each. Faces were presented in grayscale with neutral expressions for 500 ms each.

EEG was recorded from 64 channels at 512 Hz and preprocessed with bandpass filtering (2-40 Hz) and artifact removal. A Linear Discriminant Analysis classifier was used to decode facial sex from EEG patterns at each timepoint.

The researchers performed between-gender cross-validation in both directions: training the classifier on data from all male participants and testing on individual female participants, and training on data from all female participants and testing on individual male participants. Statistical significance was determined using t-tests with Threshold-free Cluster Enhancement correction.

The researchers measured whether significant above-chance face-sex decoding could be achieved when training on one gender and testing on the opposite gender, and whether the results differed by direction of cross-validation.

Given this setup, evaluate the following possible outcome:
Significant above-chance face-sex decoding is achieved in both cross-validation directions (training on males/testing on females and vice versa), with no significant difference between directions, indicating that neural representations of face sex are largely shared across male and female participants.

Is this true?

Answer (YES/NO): NO